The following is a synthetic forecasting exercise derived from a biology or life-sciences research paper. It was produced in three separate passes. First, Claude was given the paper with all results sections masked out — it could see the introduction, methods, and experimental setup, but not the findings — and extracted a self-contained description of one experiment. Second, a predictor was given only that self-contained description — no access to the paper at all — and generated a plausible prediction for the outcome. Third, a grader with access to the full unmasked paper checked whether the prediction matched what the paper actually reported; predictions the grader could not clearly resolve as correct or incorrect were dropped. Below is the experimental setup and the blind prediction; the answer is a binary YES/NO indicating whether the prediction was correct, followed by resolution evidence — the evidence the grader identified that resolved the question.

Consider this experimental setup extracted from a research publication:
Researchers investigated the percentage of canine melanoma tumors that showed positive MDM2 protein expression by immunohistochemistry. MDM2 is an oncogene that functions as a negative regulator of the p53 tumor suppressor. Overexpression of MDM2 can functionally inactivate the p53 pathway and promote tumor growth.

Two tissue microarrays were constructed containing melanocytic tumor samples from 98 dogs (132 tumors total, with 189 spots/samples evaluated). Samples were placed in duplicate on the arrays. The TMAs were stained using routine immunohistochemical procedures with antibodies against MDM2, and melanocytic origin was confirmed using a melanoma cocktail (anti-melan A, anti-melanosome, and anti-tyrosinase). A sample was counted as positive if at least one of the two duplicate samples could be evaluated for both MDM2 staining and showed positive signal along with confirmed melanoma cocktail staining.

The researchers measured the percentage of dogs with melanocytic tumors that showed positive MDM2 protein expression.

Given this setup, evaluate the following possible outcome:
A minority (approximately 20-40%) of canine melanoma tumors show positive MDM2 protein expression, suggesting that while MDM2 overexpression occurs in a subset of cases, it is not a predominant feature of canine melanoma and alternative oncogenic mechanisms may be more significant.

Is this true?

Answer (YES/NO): YES